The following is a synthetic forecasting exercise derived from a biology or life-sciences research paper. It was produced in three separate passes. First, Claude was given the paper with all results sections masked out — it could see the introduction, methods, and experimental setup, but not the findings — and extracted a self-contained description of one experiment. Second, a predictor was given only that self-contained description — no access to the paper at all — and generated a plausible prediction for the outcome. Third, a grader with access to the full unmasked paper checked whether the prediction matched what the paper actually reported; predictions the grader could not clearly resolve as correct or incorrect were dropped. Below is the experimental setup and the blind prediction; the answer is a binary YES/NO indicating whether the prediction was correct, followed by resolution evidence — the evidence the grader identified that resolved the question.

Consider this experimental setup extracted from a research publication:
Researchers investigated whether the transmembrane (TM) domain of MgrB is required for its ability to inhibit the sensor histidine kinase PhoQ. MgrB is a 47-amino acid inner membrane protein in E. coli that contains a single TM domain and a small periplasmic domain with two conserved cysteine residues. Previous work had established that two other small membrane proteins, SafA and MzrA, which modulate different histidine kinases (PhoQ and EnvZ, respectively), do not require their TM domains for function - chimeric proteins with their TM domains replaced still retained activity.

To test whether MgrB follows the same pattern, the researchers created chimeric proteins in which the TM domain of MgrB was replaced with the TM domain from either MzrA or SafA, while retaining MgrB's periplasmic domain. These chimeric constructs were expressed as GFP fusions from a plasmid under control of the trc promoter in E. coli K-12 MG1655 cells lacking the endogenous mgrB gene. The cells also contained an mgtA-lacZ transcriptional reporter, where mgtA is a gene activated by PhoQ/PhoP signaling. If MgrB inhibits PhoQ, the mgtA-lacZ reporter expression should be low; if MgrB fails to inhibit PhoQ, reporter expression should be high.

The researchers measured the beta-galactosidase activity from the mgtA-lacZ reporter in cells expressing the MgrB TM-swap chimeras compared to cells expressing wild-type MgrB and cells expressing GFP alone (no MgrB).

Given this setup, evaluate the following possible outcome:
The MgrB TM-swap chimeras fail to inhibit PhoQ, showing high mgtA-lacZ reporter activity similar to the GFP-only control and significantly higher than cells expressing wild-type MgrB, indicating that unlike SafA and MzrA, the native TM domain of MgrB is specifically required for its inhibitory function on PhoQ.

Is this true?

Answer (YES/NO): YES